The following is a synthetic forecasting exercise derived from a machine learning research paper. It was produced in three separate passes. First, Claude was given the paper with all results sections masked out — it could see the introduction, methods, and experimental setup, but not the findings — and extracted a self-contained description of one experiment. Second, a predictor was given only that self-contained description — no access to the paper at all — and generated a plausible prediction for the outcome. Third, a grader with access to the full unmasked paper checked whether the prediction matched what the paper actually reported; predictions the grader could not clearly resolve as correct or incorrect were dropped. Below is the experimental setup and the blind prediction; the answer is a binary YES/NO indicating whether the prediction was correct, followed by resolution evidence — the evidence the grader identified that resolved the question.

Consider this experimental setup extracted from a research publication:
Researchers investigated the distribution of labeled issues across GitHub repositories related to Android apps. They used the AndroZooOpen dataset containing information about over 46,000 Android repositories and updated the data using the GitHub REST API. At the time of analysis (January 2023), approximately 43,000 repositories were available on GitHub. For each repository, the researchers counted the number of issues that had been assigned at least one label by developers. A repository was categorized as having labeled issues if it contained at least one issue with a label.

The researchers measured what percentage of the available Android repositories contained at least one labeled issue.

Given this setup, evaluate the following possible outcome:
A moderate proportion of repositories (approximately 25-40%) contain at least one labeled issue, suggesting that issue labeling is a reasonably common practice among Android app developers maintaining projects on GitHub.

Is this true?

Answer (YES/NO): NO